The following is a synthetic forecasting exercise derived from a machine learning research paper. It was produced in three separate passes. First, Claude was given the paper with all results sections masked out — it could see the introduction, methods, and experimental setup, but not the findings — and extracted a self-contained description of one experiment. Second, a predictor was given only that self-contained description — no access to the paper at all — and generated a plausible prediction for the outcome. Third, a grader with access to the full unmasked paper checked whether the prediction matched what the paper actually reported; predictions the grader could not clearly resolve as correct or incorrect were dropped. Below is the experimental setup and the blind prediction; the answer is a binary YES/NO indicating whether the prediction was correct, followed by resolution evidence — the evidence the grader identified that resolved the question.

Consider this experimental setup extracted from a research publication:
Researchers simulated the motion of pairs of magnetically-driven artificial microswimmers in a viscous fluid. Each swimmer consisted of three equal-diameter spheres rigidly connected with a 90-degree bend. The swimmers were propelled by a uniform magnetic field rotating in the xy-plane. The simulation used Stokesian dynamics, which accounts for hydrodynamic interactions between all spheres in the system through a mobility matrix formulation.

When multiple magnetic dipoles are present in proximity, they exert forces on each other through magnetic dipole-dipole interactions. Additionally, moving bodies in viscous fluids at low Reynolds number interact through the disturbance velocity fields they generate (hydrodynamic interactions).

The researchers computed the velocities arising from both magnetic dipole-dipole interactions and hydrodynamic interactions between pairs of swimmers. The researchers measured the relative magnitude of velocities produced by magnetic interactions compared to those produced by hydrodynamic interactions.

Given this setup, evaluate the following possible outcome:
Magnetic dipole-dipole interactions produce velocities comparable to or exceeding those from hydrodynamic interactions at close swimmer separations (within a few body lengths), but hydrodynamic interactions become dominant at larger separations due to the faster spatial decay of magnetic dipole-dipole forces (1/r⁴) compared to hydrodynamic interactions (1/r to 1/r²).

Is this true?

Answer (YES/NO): NO